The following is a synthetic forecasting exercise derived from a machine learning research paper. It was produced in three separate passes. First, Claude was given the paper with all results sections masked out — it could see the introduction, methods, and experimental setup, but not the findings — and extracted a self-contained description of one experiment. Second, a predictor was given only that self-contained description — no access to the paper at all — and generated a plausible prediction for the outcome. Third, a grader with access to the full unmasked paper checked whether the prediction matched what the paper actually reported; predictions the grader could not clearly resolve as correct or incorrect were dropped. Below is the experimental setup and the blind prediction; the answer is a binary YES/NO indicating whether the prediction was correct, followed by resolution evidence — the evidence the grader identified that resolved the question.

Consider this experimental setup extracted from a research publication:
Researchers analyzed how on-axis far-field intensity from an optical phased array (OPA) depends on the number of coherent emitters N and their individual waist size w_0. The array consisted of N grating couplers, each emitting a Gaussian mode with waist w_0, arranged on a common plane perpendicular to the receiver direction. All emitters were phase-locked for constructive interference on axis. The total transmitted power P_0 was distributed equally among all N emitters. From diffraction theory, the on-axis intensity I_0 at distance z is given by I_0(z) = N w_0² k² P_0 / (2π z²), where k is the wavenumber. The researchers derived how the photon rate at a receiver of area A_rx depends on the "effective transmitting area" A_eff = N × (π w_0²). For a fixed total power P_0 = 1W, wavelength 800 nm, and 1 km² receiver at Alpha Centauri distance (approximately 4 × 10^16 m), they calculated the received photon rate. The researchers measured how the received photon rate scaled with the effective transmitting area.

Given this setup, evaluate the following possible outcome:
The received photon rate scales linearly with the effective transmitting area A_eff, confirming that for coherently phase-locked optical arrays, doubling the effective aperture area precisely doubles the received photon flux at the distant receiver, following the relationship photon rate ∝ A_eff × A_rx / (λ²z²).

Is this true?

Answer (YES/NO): NO